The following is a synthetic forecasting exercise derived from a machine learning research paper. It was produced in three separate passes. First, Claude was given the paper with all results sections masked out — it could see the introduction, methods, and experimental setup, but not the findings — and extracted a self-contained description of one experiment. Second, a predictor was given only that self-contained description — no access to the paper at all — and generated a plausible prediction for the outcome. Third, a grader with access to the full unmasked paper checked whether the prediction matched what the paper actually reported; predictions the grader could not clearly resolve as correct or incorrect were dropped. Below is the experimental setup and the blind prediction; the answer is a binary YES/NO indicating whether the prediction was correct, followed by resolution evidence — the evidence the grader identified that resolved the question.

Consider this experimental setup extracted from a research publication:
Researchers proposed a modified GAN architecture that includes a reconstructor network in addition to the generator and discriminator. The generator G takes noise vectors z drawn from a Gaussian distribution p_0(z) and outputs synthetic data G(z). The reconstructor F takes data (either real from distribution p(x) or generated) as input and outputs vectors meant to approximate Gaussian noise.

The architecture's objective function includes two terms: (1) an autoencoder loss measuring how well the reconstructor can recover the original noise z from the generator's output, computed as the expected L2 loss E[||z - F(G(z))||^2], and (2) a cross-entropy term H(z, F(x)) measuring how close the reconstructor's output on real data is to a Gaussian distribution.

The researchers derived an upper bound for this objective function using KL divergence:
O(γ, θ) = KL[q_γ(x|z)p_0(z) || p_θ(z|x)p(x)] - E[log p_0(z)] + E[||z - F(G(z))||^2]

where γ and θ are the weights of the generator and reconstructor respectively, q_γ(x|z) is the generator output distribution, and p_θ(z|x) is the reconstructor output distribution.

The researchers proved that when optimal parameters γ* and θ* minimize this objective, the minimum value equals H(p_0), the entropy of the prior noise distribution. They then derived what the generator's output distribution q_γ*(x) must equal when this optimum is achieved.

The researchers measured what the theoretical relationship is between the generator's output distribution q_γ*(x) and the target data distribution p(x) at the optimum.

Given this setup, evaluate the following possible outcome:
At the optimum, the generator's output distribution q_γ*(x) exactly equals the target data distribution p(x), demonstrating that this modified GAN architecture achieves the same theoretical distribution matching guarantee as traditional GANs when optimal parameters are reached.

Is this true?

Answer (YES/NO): YES